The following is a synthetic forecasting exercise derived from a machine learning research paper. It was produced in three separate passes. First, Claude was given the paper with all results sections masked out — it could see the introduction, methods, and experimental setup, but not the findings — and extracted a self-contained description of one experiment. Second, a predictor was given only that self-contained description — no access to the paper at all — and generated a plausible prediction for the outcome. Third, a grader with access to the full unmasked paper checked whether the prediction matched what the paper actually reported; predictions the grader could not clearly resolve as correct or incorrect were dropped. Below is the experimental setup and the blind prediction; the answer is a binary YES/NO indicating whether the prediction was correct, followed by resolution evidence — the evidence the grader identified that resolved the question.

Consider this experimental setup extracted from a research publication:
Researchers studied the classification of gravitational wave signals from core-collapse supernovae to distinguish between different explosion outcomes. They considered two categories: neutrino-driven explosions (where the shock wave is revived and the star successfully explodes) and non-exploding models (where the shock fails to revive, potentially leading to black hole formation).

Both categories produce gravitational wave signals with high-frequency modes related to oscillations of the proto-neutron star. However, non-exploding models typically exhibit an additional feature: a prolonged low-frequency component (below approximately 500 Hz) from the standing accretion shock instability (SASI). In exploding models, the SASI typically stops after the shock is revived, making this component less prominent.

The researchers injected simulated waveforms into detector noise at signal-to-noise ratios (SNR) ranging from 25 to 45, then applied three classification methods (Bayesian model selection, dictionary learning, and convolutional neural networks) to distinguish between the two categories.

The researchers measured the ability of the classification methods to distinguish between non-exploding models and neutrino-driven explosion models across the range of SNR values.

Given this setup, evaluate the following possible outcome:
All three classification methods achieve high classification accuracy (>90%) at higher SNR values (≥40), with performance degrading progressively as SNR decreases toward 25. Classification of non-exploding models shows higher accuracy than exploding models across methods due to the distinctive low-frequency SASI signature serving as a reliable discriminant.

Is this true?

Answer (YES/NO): NO